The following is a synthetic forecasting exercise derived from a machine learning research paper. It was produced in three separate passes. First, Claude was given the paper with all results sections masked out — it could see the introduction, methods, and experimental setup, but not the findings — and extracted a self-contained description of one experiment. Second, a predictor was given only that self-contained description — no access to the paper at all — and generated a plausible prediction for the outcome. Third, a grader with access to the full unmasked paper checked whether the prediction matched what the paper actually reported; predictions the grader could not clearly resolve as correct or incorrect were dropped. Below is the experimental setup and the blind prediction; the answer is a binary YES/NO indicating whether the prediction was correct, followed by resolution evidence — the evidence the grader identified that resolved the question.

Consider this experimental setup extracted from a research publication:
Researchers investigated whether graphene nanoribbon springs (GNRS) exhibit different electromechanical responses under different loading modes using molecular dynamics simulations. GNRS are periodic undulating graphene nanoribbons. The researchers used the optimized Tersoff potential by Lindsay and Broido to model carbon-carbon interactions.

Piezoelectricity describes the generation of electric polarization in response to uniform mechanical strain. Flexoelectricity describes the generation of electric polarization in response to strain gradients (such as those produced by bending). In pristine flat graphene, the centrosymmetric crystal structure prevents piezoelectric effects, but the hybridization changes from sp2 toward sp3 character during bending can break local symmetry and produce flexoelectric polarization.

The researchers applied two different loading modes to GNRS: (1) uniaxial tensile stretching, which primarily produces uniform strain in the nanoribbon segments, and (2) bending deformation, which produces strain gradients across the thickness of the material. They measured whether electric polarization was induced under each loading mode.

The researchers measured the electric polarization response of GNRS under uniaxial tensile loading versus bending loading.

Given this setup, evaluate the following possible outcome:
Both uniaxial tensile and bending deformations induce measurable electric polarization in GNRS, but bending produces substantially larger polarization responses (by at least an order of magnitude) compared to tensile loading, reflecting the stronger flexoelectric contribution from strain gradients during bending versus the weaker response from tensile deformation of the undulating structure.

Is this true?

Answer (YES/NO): NO